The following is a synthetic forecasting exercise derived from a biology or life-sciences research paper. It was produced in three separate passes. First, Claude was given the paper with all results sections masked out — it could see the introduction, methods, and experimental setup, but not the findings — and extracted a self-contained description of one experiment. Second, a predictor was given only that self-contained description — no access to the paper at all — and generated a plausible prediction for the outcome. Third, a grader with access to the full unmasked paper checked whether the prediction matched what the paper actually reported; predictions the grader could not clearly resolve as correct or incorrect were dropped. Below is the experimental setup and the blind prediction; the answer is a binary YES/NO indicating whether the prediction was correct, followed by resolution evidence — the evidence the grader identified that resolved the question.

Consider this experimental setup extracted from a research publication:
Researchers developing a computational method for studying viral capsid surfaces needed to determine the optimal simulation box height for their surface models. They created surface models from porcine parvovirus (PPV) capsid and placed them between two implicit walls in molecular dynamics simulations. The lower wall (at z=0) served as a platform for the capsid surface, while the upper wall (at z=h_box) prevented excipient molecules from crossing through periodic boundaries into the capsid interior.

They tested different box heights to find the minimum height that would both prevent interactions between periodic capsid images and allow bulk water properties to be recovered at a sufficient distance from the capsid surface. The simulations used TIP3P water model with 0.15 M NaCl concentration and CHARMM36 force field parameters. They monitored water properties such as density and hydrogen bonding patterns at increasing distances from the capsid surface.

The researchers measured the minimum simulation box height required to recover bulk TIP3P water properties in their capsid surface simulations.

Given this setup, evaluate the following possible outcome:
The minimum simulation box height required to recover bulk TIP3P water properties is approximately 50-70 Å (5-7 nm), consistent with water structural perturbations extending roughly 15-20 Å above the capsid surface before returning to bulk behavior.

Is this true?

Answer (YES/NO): NO